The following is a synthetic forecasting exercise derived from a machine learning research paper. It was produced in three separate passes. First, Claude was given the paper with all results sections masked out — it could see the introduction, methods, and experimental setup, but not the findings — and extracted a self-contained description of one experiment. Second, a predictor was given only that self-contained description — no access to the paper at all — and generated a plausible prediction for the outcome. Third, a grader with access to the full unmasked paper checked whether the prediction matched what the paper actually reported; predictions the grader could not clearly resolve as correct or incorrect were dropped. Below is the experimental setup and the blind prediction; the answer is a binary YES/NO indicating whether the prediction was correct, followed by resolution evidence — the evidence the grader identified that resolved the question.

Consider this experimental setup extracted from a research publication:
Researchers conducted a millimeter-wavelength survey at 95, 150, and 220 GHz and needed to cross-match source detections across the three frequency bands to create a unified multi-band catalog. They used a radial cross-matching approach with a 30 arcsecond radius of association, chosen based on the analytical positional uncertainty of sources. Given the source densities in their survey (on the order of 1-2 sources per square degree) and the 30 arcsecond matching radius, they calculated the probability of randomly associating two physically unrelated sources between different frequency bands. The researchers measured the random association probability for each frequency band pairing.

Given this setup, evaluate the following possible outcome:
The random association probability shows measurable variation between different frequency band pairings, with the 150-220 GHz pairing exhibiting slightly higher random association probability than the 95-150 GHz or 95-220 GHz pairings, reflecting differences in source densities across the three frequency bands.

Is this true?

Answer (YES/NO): NO